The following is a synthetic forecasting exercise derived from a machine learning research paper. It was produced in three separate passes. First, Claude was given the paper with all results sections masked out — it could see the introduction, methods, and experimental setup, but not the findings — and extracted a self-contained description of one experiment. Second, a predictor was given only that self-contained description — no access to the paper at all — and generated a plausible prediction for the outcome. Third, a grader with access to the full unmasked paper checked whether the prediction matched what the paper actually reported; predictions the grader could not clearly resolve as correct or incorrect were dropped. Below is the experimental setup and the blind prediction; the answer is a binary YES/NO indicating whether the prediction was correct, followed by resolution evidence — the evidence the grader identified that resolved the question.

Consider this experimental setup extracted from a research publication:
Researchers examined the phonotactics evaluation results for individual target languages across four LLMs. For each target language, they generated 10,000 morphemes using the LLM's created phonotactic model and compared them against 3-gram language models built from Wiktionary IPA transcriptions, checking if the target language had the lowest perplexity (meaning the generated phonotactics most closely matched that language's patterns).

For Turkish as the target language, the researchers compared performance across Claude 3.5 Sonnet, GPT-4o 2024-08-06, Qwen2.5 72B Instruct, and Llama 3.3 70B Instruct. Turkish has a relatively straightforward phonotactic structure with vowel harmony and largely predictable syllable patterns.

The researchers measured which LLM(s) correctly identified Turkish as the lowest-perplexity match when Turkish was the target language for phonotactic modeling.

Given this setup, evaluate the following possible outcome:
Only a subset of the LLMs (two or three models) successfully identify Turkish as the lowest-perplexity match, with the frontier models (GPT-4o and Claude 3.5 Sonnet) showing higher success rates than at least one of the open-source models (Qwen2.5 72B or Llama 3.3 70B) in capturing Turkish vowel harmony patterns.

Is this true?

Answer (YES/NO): YES